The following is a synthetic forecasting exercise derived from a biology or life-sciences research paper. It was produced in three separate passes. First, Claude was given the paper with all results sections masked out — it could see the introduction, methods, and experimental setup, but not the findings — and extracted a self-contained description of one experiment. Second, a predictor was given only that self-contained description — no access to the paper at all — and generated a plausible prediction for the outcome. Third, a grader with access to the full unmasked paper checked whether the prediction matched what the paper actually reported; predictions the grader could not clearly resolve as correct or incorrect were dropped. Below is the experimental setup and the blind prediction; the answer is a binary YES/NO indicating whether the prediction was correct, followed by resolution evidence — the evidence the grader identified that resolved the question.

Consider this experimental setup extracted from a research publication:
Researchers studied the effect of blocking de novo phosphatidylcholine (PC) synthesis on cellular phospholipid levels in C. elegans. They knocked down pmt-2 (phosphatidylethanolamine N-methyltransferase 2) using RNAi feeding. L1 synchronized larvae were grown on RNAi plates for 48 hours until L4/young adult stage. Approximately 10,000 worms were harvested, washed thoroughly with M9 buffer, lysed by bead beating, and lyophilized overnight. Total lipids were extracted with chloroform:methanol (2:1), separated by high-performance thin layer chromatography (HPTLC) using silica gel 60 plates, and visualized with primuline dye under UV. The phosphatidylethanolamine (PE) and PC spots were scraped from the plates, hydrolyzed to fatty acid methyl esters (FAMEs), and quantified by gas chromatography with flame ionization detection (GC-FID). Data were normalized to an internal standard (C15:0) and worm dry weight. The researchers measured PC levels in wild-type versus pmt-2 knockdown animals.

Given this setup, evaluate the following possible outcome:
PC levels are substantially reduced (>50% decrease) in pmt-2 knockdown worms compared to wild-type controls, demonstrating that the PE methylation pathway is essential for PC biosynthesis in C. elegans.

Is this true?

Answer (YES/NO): YES